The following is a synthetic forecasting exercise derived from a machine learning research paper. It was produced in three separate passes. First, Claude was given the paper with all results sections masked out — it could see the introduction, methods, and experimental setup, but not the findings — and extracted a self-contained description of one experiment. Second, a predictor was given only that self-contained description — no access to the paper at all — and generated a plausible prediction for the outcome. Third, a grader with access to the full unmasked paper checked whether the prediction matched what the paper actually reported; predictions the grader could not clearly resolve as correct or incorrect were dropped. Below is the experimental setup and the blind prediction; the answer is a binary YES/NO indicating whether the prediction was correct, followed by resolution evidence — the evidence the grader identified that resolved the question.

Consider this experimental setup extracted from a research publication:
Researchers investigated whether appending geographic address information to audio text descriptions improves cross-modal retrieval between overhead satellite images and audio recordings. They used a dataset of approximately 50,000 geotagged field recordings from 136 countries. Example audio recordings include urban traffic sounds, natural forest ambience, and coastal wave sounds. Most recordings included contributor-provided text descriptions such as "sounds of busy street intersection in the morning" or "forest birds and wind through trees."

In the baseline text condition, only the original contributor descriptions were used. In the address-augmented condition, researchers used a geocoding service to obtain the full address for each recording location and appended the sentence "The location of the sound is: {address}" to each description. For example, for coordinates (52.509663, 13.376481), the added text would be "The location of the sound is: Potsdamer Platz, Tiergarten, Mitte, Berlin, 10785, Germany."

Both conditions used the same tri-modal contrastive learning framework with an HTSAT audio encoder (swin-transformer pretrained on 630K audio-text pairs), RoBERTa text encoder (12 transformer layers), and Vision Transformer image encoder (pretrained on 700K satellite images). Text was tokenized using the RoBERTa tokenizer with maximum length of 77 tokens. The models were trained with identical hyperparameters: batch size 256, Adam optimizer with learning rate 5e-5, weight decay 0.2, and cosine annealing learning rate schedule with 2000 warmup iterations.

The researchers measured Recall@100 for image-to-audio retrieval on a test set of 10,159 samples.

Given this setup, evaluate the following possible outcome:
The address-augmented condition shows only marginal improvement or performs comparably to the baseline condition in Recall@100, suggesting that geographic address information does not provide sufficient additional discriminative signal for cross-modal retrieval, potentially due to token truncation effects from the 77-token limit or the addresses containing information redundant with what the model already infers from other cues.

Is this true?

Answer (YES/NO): YES